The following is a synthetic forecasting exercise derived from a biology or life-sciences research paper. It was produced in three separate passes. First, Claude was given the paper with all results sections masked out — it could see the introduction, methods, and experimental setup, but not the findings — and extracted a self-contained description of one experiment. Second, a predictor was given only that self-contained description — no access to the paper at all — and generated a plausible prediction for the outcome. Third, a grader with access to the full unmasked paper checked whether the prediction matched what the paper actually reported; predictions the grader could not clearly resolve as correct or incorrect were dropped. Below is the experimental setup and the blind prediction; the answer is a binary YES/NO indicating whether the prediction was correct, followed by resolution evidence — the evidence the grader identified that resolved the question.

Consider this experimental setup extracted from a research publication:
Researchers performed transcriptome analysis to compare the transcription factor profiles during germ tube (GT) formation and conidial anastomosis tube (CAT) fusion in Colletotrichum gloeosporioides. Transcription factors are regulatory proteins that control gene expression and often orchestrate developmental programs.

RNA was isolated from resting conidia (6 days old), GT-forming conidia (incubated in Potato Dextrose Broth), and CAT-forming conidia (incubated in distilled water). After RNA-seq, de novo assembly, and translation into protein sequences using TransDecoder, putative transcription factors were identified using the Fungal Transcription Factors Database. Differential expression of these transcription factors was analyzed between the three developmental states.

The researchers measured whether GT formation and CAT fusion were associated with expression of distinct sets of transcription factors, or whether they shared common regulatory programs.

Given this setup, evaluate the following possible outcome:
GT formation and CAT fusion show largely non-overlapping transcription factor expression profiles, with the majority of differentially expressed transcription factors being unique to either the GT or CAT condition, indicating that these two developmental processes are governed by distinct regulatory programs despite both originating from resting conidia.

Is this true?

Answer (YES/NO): NO